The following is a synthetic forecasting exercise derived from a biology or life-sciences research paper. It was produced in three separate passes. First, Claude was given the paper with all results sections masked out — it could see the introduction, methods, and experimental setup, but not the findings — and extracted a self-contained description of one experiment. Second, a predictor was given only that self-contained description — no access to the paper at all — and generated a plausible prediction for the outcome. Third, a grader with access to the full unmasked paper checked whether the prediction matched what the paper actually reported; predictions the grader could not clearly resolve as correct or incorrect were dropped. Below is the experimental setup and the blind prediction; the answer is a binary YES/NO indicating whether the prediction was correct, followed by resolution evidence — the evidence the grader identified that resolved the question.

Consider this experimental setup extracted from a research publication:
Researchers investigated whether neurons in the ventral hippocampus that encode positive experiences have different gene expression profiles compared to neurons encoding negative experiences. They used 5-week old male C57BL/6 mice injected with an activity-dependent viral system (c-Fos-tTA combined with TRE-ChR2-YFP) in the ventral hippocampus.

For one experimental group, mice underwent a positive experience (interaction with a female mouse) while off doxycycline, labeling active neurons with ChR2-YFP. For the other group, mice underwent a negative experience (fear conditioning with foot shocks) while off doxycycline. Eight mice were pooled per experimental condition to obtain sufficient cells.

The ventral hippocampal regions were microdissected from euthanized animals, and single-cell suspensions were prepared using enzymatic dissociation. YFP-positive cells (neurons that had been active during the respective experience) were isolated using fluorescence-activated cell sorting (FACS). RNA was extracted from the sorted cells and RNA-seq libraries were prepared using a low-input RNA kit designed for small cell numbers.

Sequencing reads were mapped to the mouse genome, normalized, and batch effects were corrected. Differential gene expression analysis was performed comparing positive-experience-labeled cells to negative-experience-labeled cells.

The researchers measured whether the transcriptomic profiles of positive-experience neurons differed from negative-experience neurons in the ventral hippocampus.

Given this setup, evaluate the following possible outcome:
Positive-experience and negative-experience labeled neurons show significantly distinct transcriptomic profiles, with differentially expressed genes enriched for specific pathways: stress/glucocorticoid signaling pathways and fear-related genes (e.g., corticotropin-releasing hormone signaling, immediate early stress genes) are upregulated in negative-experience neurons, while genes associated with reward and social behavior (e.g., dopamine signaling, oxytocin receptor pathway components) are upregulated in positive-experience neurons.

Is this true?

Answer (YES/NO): NO